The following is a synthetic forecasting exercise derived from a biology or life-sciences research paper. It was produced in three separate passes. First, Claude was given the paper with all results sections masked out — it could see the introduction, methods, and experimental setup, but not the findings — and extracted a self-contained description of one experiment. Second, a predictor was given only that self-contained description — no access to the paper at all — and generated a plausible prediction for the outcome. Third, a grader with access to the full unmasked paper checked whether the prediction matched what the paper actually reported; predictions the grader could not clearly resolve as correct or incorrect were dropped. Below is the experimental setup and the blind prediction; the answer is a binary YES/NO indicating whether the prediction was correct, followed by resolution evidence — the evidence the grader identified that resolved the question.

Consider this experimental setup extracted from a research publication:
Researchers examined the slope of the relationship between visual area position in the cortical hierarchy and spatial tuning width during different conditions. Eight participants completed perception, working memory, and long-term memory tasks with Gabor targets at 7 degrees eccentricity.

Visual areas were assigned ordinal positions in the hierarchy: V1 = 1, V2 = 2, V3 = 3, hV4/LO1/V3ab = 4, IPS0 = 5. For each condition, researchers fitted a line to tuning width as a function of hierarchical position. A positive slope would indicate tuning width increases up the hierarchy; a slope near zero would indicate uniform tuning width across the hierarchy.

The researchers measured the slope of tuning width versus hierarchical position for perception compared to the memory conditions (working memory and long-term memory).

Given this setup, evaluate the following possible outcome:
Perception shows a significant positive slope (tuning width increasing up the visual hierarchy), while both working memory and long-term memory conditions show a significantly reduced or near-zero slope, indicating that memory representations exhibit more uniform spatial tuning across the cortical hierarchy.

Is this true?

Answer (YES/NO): YES